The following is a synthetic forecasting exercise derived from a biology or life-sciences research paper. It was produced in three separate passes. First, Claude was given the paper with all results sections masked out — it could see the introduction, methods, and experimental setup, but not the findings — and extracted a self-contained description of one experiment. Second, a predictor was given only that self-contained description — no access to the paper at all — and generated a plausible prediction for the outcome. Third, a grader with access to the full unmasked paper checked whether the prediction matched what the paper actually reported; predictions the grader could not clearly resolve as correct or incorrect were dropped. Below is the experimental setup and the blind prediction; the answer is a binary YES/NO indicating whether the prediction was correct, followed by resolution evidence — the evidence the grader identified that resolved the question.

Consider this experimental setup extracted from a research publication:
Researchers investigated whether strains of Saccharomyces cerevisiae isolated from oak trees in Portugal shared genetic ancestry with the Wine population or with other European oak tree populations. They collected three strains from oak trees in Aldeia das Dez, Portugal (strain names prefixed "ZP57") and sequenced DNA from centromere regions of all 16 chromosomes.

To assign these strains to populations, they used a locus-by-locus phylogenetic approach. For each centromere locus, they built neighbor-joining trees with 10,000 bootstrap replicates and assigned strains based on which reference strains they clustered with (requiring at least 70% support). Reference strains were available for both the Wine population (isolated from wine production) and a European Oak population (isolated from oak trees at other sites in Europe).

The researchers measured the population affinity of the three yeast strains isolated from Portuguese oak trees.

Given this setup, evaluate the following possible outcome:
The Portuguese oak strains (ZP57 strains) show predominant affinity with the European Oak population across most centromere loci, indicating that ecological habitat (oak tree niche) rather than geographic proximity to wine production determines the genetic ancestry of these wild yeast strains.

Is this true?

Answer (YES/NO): NO